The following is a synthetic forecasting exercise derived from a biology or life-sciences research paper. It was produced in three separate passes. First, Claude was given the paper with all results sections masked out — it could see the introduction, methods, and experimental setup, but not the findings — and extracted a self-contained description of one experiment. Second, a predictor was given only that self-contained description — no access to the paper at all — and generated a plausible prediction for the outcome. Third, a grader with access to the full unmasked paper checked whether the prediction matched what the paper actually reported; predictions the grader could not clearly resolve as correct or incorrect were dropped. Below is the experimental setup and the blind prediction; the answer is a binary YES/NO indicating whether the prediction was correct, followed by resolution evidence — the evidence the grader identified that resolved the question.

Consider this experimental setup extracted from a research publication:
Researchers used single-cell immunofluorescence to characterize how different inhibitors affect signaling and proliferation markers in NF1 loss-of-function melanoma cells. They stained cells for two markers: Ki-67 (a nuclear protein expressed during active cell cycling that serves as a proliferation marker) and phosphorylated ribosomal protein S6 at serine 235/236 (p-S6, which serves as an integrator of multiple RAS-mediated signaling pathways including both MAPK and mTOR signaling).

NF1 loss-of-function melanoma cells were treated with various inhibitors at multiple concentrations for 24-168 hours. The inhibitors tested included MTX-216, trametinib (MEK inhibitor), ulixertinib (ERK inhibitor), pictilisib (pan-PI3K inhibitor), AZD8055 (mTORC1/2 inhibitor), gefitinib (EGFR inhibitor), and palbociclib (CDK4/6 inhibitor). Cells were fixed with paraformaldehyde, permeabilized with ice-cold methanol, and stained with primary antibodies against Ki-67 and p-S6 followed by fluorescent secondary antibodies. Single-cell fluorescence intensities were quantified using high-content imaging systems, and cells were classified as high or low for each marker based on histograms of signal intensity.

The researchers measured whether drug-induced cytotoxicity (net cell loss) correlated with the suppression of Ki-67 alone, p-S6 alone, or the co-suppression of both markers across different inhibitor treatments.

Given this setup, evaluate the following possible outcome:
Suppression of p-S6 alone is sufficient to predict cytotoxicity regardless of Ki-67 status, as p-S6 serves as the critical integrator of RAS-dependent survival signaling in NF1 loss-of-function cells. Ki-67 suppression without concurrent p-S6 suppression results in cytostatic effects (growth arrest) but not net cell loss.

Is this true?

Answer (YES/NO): NO